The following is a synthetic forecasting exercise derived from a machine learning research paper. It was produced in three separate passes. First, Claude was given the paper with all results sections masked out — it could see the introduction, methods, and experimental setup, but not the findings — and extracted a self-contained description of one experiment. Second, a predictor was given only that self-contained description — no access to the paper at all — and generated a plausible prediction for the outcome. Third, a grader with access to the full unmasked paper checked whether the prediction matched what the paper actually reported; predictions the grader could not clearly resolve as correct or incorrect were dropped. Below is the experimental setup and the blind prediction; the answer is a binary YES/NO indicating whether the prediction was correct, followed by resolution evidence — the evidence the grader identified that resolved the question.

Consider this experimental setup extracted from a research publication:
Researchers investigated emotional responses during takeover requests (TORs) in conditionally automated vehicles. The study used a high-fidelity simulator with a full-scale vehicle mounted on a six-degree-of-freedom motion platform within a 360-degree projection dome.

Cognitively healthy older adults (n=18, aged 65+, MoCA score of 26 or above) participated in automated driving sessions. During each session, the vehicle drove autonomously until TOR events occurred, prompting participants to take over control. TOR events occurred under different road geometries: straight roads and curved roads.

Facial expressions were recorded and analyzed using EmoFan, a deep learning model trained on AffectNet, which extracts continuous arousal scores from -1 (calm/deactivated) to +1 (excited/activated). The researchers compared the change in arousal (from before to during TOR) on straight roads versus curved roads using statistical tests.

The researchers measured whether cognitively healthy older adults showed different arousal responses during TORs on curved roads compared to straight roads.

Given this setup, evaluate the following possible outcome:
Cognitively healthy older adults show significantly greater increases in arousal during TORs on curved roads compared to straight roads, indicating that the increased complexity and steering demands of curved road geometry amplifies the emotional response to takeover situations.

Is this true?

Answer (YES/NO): YES